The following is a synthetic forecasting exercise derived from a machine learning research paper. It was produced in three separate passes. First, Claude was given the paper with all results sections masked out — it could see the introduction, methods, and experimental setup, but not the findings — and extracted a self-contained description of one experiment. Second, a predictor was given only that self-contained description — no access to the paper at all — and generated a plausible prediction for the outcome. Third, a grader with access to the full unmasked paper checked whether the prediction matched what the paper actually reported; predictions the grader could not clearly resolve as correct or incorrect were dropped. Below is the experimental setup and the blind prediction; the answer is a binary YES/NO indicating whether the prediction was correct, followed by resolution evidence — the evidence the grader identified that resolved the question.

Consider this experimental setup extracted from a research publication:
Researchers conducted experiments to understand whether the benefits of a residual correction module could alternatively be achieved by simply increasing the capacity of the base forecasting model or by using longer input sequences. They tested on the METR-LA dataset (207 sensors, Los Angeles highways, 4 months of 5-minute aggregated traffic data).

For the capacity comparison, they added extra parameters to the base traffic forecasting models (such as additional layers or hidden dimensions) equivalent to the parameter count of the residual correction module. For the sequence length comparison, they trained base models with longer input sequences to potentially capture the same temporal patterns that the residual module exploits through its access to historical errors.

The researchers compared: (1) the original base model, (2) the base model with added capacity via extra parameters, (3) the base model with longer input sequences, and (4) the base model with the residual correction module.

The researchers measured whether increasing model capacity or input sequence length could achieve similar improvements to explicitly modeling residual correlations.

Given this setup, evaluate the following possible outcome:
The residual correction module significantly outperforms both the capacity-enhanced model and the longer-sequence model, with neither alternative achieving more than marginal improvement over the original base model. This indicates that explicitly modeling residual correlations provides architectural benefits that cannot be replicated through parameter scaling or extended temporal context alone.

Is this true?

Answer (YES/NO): NO